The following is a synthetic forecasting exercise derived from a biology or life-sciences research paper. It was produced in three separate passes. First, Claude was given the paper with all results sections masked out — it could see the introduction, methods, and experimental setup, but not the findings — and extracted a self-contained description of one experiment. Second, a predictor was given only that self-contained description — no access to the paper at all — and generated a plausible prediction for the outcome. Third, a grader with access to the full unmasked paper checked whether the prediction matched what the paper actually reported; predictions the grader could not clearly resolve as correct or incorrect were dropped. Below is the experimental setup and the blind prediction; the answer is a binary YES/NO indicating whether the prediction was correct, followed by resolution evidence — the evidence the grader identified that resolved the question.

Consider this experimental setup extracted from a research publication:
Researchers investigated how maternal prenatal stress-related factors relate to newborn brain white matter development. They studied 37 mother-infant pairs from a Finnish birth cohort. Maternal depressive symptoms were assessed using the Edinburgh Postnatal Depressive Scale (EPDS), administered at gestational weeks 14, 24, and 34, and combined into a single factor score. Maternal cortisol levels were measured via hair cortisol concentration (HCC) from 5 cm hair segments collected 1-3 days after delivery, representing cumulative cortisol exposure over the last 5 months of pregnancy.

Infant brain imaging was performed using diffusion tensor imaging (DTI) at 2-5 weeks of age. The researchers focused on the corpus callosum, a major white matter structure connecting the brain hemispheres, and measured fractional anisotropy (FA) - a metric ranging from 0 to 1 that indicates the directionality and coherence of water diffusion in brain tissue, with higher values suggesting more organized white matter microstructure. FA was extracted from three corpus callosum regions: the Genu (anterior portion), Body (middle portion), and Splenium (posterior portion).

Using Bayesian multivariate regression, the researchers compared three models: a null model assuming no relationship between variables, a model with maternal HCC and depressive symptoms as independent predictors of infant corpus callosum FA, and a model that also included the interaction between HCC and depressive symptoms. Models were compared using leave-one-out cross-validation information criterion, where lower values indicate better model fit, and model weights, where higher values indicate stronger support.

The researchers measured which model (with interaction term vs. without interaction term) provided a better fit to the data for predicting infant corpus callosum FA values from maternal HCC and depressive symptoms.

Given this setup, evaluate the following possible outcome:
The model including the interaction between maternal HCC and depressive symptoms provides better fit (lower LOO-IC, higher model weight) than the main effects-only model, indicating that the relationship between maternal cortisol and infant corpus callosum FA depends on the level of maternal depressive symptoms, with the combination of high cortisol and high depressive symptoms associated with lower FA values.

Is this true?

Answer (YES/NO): NO